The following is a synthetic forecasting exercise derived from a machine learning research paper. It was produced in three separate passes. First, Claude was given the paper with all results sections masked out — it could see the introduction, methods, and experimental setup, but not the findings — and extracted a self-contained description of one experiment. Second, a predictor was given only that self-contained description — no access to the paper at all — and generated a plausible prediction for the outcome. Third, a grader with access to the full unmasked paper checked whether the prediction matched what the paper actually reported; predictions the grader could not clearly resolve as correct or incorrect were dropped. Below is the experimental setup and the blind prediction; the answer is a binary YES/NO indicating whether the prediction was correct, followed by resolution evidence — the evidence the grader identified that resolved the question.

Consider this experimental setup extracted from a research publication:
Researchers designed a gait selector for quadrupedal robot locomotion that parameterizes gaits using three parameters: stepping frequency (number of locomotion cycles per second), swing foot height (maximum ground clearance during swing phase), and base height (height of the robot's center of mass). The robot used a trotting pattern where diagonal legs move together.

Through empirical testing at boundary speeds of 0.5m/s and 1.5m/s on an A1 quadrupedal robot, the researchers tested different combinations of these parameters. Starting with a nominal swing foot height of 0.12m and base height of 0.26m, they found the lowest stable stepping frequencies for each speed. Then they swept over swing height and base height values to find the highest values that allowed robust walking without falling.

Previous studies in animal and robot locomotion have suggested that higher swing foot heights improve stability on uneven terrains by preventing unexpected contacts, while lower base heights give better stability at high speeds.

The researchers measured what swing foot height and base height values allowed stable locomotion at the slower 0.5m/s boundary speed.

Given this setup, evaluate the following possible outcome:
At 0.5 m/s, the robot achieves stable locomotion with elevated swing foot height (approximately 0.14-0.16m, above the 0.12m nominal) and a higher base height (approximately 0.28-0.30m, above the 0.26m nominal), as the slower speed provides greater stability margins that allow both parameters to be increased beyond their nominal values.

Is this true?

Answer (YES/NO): YES